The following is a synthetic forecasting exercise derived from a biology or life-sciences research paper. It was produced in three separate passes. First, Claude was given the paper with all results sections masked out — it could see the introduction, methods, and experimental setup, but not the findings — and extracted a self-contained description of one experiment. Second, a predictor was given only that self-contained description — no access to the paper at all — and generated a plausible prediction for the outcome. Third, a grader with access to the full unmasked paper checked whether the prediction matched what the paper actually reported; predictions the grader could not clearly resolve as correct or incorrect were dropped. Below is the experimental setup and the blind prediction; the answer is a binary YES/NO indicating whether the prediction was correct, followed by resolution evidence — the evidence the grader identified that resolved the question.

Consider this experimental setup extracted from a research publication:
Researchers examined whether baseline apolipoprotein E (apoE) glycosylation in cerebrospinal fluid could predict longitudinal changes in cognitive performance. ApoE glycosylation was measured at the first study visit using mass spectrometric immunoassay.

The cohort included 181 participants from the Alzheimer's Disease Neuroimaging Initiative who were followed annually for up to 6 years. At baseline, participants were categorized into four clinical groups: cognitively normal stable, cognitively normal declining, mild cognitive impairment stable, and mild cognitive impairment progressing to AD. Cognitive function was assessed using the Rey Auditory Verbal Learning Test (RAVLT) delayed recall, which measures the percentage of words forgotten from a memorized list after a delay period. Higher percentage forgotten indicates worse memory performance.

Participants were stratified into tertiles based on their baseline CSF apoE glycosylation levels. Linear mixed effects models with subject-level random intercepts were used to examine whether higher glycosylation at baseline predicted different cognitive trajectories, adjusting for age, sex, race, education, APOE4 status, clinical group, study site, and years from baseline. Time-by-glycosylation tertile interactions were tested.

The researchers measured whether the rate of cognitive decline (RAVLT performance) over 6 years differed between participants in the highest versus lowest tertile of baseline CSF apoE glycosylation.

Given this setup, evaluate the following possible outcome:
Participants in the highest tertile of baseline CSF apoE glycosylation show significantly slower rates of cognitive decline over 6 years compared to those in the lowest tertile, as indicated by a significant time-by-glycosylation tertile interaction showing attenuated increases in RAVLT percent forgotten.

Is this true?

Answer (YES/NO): NO